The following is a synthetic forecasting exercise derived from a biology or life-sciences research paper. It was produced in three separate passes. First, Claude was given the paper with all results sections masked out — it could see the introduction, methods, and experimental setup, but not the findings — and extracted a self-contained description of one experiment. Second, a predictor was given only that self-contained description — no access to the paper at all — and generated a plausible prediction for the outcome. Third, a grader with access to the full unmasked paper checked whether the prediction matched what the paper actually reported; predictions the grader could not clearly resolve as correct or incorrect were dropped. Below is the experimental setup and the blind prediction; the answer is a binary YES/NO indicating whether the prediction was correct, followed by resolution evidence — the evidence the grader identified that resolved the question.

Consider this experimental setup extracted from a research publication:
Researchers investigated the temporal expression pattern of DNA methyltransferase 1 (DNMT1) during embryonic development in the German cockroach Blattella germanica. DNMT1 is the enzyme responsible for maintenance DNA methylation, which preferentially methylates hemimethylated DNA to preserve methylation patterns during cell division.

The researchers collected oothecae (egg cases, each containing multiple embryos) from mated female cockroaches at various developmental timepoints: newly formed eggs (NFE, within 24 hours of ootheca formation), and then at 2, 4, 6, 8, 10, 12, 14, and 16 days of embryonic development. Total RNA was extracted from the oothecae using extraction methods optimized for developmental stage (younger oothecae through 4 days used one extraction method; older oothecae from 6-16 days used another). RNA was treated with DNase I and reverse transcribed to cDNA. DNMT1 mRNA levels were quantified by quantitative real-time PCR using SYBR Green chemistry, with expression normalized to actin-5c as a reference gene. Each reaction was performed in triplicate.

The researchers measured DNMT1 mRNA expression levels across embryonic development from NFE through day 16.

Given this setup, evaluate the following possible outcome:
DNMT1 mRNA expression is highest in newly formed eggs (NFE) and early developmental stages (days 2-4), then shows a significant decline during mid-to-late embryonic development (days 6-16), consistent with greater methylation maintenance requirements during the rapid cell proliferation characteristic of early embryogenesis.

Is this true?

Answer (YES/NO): NO